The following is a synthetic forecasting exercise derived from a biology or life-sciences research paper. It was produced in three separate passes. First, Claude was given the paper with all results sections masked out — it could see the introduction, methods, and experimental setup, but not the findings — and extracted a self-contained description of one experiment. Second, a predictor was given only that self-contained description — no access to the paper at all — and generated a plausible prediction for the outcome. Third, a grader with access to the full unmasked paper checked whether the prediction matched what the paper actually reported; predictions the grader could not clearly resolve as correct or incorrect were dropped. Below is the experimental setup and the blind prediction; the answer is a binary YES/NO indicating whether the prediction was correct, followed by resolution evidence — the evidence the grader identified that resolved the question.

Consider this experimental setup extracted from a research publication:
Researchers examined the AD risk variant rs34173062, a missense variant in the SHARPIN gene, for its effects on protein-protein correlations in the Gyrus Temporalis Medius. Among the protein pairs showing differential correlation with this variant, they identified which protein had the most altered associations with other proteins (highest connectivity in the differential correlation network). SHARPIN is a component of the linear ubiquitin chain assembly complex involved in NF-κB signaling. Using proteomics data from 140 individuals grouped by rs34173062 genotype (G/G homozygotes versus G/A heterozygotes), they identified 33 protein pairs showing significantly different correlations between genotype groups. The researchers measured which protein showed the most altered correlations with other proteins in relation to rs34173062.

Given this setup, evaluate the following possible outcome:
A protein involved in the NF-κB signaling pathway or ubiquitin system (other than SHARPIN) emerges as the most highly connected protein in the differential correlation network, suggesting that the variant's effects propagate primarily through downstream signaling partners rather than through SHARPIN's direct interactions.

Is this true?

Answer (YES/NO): NO